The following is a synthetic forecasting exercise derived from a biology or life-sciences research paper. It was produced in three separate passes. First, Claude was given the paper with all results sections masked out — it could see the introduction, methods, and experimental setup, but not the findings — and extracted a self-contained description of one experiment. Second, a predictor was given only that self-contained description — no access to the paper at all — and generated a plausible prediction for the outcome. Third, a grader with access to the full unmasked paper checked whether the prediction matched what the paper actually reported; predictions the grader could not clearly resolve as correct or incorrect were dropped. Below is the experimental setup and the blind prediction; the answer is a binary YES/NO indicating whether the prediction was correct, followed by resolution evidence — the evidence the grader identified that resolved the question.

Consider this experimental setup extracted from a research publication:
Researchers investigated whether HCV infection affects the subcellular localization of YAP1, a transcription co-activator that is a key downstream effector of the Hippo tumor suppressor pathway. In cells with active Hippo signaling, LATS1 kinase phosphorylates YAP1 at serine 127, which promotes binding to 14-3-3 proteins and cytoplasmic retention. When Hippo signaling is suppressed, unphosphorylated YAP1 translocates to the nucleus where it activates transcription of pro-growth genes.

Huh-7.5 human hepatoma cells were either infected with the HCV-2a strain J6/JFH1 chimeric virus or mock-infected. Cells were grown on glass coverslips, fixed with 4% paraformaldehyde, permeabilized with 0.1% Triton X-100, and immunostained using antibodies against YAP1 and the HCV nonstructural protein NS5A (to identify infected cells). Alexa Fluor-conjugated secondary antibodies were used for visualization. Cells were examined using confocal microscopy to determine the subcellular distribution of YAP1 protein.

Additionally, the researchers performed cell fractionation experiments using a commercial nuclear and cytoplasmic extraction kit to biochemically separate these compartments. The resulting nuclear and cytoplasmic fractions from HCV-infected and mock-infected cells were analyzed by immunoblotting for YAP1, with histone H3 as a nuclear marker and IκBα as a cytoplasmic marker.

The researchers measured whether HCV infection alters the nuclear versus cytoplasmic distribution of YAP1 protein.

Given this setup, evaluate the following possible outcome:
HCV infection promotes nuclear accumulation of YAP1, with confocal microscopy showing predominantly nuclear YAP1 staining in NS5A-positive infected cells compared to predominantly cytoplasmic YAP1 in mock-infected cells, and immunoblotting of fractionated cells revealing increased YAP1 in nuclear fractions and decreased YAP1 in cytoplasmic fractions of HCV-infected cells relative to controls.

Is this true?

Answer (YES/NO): YES